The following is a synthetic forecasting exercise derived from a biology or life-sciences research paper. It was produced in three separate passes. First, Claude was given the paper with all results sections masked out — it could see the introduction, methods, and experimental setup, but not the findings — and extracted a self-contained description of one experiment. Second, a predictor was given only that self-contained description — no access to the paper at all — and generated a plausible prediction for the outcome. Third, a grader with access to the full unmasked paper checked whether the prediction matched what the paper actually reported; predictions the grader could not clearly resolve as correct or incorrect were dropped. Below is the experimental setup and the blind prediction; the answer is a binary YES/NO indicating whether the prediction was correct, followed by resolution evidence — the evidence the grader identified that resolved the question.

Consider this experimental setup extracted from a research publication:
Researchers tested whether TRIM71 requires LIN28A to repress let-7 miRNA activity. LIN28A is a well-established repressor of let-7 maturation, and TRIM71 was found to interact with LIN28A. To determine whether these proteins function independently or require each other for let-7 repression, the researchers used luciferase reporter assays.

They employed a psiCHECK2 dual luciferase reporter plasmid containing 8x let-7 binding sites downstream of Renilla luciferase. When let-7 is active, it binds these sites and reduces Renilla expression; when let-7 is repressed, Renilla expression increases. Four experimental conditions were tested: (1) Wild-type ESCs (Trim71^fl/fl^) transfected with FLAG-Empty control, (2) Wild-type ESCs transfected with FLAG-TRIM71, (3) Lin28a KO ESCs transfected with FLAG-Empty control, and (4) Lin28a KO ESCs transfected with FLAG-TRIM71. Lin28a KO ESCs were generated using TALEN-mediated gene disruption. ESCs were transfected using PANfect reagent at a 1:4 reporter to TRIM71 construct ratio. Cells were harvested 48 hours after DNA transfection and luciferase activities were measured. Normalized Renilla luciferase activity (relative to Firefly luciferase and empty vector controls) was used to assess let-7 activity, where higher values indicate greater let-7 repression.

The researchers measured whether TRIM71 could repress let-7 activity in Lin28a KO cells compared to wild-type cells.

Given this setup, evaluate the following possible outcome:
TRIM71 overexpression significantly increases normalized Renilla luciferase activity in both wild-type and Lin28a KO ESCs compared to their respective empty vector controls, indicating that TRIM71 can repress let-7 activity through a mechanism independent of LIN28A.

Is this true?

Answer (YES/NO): YES